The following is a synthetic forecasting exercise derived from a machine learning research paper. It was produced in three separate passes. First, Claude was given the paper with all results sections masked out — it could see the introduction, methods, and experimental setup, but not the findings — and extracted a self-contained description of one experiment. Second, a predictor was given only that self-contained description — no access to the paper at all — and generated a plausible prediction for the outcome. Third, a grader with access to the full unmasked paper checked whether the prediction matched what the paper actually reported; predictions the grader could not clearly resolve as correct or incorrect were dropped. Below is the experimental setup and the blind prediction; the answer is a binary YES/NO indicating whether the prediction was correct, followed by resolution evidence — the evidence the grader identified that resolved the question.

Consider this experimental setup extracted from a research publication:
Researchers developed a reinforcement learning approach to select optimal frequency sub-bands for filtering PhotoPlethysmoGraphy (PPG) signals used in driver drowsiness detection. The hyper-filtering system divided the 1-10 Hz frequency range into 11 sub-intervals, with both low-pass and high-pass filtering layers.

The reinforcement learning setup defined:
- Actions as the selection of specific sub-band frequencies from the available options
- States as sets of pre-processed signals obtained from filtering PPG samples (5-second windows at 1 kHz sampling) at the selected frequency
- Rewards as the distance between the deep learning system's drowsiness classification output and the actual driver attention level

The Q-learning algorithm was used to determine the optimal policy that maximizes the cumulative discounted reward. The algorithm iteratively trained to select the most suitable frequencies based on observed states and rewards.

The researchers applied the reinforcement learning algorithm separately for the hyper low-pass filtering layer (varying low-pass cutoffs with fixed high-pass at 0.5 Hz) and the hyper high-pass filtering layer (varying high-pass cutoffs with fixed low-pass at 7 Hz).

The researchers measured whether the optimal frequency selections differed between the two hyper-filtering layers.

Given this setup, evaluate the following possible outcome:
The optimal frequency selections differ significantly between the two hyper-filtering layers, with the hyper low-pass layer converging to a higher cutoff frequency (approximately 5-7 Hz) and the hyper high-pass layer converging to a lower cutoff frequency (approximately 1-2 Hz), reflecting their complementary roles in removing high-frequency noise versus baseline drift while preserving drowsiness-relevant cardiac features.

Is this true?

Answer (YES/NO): NO